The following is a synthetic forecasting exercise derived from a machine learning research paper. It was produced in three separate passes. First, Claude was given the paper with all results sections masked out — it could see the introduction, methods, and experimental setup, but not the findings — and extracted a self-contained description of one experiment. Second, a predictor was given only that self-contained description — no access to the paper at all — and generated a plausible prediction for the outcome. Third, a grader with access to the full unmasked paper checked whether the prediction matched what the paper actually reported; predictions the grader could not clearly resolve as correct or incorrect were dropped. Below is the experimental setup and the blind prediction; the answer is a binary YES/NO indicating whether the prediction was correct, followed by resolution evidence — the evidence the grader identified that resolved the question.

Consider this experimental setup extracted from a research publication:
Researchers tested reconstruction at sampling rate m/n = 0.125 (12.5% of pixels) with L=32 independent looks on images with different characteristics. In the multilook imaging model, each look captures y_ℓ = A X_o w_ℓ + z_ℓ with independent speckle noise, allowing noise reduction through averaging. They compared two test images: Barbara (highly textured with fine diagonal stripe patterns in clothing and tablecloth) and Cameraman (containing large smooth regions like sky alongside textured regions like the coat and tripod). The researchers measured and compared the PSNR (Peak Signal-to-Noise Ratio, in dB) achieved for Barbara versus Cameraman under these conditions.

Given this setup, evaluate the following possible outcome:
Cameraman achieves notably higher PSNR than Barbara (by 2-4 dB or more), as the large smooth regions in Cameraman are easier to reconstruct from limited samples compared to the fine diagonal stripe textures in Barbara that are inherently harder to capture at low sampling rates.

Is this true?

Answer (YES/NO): NO